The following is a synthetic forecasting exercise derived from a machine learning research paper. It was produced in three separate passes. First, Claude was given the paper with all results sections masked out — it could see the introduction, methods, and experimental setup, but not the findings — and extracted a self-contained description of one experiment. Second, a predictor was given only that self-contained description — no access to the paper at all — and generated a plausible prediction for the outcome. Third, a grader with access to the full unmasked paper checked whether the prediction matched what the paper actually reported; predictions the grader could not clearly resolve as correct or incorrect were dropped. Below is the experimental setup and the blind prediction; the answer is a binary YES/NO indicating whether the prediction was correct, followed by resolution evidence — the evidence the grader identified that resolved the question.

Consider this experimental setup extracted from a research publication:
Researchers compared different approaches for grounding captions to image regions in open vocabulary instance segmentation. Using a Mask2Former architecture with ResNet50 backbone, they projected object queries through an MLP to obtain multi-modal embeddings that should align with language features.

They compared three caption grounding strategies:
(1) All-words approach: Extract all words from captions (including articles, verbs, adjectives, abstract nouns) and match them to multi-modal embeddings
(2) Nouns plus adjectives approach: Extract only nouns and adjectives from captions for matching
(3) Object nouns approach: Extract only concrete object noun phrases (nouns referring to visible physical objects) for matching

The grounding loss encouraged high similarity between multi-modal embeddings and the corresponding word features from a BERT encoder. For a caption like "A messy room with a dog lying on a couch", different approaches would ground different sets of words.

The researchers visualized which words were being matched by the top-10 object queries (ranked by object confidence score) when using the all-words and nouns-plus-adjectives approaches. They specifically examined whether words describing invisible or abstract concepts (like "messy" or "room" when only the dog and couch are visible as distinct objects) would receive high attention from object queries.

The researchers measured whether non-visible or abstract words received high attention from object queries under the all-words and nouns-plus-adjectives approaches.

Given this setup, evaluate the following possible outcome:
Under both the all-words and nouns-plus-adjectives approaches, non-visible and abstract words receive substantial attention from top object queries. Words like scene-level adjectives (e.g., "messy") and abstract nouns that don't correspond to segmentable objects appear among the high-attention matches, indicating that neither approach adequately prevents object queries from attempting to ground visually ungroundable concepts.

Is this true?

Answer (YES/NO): YES